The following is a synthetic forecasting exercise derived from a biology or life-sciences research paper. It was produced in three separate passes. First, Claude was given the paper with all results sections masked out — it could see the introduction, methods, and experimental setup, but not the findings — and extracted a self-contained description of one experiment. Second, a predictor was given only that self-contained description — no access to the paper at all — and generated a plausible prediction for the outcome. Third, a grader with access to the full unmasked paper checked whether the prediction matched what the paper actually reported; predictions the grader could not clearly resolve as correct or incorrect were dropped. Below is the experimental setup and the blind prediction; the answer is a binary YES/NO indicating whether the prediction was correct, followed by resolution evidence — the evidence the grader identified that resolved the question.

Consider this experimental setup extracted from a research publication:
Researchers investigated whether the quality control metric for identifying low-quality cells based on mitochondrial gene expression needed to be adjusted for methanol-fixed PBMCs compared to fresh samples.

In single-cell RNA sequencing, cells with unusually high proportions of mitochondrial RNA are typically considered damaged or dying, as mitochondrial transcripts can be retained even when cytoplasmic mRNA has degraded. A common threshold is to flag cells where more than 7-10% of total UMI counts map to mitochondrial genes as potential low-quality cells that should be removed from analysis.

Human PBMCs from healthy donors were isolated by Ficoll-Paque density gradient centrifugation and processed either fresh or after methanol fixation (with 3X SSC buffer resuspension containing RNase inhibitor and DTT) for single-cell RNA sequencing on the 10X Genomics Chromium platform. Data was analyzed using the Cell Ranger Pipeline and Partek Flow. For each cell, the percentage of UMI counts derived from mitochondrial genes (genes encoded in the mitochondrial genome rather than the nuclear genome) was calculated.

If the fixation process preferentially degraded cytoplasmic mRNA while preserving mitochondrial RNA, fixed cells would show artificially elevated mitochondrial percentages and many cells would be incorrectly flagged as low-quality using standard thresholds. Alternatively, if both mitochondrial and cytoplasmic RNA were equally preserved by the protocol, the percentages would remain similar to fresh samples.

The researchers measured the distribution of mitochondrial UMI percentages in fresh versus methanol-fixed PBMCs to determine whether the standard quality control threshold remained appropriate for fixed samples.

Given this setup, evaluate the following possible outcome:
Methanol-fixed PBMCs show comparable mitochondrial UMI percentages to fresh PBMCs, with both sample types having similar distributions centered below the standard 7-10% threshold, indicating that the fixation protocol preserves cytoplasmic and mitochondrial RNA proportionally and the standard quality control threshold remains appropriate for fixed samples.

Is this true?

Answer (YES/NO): NO